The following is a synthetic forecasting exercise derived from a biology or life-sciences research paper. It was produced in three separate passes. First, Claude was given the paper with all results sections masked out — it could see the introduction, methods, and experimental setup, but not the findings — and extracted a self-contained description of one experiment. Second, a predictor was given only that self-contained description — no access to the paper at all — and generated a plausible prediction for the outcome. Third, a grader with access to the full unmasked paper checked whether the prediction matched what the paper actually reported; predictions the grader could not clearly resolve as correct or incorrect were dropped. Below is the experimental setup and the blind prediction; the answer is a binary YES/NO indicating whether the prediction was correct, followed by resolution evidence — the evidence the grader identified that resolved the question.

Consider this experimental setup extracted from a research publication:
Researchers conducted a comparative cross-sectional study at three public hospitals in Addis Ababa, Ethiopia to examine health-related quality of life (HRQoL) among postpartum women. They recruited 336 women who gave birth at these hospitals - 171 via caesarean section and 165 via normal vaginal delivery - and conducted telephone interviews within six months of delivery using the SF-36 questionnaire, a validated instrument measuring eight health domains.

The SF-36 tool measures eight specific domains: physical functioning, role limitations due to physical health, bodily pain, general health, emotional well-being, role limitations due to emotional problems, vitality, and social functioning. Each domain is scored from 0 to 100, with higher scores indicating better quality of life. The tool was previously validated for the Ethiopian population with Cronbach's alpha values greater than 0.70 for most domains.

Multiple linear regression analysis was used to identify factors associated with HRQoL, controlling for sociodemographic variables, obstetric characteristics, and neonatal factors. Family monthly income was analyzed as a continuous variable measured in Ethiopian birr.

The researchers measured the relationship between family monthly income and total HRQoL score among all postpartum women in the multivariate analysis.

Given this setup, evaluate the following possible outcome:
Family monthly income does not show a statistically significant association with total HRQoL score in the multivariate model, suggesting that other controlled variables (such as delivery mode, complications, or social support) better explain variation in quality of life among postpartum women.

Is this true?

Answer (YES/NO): NO